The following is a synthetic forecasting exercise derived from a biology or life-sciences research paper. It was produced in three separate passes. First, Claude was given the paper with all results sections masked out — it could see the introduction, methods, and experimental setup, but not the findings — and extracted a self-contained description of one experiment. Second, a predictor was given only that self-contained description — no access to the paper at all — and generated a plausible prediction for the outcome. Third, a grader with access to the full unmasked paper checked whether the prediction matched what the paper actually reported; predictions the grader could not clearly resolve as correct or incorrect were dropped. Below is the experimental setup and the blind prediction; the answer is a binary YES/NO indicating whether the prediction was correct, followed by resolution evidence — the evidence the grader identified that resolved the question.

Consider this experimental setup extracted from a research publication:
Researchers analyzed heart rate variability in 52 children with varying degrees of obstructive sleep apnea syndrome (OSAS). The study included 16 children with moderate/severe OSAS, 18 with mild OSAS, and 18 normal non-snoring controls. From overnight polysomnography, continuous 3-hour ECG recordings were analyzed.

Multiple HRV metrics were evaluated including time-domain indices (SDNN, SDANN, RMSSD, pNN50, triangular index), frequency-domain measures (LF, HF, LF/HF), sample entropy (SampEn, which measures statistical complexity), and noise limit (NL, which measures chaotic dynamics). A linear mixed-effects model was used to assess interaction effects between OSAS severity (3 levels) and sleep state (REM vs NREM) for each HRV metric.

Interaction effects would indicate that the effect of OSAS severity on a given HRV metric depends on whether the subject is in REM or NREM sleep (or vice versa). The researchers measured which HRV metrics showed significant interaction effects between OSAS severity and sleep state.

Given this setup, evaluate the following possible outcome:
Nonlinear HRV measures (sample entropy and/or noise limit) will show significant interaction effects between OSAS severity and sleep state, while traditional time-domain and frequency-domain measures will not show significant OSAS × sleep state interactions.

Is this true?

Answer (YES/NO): YES